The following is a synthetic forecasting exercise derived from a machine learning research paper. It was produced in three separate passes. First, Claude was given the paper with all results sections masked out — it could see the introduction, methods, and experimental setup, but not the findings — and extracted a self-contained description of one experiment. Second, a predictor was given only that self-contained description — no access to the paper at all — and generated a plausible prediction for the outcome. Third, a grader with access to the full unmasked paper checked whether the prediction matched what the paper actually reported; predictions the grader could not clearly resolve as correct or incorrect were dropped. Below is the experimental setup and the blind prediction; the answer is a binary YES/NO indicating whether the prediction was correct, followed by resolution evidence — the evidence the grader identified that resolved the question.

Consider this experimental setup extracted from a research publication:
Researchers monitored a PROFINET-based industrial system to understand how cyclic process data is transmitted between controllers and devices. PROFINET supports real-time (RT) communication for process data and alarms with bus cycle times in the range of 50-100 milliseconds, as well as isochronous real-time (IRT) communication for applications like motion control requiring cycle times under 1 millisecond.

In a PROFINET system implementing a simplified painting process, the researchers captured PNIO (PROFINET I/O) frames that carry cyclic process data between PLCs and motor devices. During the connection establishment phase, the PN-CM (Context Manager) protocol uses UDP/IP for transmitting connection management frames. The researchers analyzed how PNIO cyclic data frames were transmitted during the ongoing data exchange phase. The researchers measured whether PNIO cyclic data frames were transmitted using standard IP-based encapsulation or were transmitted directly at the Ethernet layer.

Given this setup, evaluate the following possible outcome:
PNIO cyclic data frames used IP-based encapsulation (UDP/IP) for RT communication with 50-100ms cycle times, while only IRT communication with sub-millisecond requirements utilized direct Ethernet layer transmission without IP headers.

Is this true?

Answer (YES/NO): NO